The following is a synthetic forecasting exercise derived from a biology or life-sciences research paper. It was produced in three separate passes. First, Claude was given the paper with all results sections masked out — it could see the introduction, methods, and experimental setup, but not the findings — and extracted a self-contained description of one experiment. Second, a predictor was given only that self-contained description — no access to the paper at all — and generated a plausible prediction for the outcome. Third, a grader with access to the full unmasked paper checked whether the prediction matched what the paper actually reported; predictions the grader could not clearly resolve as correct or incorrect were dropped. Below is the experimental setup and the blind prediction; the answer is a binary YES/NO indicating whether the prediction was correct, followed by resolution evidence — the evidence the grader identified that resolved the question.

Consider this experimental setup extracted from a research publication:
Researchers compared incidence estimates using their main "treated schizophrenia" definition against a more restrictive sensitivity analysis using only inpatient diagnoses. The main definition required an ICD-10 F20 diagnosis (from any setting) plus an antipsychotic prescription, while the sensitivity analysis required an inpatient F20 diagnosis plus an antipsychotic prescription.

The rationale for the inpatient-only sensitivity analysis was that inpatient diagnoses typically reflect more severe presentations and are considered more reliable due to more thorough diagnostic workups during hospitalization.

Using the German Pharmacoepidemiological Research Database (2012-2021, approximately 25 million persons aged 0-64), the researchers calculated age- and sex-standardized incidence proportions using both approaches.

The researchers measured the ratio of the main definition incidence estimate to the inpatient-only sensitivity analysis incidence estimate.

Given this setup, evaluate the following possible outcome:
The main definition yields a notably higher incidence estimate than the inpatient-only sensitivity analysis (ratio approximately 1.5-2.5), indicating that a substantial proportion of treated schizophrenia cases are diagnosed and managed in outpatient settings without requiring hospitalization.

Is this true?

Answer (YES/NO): NO